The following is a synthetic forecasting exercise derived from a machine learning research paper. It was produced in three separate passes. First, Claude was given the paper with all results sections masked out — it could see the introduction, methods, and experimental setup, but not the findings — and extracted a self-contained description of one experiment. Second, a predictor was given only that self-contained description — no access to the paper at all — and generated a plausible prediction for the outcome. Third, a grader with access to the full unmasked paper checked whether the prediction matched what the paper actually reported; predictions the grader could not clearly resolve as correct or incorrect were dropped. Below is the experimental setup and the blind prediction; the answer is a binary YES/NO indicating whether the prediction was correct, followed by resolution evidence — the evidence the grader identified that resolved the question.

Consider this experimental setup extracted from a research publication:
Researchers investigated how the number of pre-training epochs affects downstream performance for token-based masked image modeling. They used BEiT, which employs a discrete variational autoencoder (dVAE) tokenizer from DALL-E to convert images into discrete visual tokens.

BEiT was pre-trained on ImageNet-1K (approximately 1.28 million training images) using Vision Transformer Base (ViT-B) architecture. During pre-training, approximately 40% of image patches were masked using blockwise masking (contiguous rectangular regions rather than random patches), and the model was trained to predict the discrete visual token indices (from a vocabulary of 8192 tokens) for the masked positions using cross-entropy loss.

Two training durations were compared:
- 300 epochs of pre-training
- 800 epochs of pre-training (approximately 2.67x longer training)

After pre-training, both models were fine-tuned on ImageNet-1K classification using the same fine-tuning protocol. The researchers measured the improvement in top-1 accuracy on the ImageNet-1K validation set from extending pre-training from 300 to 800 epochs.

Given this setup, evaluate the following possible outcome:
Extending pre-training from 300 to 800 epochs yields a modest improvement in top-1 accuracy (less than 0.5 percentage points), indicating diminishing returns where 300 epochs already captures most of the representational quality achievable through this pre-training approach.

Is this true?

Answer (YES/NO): YES